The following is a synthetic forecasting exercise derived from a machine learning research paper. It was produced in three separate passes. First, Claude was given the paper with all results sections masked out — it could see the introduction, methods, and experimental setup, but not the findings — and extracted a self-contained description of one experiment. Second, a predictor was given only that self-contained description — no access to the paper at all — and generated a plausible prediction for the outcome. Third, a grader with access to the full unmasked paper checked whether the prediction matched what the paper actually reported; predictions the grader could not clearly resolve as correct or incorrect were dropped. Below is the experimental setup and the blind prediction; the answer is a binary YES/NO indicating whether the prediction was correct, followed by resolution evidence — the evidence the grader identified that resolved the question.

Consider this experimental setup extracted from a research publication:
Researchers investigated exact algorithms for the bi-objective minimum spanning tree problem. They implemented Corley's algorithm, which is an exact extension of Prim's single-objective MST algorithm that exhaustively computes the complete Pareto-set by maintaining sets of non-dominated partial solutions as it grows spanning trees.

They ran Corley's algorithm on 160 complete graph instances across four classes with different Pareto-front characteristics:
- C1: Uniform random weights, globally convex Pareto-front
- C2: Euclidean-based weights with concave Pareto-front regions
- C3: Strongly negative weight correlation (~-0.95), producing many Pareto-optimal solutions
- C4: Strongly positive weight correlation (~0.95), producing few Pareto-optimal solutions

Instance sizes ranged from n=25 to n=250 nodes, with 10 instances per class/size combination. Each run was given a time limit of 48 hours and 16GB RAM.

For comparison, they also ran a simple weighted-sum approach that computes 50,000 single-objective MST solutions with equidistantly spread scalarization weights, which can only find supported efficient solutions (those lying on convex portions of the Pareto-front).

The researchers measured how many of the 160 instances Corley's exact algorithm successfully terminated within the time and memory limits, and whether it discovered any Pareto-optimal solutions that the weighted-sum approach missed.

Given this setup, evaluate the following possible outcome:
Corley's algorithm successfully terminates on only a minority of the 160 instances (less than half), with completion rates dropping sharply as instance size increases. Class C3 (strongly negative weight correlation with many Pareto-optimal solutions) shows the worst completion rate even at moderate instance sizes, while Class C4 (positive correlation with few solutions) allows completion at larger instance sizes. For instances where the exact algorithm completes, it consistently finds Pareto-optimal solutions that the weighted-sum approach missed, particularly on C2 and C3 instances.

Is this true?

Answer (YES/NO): NO